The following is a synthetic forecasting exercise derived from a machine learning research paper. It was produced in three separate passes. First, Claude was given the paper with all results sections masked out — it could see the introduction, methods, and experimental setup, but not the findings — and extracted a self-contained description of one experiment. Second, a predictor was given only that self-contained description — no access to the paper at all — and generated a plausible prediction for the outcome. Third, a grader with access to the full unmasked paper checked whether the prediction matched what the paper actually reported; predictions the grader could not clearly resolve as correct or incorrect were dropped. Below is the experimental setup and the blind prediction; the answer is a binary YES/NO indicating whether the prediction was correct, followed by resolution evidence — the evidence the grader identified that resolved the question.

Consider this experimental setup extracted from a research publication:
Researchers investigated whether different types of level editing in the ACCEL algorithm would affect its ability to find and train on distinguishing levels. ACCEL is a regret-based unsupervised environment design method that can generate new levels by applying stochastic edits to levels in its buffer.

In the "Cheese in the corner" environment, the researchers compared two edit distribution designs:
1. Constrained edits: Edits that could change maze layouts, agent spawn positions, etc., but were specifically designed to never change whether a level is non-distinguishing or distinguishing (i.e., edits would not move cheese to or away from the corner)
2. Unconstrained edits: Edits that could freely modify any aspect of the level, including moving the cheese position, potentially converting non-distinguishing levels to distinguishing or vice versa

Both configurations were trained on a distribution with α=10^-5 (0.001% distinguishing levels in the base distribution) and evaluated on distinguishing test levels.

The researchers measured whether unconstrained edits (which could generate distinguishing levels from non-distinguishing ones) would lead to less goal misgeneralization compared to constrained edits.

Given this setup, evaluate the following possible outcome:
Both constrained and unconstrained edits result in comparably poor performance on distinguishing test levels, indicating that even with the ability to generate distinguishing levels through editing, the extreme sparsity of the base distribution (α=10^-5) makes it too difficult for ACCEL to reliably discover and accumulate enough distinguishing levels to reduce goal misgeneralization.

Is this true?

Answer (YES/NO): NO